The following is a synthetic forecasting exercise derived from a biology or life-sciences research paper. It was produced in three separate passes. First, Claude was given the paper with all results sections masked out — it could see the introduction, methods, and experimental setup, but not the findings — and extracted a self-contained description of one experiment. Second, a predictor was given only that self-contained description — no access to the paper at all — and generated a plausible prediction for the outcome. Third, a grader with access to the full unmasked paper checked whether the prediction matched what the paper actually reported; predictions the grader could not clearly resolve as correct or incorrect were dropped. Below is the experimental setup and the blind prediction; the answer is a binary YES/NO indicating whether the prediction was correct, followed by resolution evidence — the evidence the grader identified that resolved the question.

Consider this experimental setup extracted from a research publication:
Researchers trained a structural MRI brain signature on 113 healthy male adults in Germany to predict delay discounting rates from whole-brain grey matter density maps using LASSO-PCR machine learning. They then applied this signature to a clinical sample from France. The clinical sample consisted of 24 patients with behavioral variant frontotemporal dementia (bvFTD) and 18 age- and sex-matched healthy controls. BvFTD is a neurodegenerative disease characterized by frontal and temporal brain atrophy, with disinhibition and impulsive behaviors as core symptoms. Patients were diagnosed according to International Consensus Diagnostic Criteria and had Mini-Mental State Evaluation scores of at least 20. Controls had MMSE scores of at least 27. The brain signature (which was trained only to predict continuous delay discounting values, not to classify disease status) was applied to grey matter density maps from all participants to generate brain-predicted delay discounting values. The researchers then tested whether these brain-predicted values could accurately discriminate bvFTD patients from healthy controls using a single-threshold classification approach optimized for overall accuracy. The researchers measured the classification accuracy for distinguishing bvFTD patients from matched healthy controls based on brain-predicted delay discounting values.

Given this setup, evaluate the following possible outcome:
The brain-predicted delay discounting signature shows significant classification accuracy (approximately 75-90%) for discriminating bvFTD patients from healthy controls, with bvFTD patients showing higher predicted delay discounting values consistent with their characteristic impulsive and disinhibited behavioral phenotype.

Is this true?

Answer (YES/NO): YES